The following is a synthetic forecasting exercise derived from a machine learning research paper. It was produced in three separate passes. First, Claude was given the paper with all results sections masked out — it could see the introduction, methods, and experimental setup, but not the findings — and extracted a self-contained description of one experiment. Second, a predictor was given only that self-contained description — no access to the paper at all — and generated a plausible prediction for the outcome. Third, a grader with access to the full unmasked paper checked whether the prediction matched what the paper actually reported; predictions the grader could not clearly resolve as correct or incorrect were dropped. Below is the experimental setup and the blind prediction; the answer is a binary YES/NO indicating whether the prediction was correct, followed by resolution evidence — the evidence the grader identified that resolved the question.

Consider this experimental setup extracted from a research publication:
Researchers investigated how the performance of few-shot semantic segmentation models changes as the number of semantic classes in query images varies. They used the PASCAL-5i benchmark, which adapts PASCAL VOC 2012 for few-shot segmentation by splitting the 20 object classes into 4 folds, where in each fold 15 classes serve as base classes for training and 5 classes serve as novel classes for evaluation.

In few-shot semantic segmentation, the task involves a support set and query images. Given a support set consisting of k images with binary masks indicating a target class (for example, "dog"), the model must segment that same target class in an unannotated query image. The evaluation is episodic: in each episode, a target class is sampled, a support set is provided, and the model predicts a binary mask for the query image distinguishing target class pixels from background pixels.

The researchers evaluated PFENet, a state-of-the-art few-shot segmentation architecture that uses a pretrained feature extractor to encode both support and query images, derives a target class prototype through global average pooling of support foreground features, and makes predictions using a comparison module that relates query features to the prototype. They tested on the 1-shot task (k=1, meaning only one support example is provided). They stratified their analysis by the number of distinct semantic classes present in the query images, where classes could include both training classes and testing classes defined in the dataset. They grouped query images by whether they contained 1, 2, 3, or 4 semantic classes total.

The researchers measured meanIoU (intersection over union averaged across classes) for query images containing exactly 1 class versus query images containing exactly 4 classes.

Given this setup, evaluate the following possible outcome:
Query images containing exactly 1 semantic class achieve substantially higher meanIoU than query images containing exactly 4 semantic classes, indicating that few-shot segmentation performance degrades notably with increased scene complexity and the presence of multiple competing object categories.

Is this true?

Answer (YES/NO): YES